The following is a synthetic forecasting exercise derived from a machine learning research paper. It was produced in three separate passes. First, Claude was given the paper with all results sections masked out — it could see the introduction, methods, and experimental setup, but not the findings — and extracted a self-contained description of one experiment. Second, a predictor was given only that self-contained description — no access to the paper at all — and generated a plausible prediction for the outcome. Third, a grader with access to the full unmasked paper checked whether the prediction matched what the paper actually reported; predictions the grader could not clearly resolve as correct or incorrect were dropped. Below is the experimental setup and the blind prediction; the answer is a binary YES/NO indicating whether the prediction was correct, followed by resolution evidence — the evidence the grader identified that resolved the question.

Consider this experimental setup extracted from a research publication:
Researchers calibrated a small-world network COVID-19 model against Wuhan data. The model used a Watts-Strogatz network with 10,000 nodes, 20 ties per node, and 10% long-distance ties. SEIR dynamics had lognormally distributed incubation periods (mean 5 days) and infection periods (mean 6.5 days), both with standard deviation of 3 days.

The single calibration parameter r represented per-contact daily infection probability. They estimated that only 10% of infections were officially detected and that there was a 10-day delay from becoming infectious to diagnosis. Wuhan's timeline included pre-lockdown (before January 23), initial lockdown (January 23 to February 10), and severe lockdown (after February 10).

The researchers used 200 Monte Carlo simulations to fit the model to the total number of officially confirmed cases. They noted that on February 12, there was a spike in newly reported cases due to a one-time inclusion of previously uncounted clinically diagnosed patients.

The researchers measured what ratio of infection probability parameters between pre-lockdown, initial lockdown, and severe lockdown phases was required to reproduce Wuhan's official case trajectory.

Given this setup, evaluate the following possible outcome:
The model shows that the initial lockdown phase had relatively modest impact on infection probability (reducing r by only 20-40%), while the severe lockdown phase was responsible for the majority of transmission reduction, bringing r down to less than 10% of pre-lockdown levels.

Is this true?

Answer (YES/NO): NO